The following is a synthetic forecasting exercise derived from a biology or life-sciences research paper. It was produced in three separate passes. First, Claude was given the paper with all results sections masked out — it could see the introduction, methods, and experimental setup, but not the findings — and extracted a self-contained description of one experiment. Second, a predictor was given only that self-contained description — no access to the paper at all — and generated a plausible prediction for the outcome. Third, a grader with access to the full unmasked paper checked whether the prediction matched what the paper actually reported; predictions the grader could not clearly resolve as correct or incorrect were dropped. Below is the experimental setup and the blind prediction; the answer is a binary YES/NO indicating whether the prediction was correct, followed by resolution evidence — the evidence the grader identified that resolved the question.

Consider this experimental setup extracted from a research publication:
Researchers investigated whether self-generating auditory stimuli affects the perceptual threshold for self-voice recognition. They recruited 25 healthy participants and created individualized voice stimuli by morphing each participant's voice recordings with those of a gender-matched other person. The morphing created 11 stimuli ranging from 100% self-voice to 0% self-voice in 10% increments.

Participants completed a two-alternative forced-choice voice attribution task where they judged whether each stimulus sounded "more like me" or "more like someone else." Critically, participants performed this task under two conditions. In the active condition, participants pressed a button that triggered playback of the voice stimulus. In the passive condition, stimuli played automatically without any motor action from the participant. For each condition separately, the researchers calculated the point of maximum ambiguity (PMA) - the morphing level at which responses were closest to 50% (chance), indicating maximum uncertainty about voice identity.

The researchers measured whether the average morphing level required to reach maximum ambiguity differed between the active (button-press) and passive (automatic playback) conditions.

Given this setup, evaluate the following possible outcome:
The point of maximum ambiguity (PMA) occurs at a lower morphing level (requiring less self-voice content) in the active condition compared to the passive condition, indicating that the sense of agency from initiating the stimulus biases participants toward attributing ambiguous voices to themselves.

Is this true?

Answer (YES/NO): NO